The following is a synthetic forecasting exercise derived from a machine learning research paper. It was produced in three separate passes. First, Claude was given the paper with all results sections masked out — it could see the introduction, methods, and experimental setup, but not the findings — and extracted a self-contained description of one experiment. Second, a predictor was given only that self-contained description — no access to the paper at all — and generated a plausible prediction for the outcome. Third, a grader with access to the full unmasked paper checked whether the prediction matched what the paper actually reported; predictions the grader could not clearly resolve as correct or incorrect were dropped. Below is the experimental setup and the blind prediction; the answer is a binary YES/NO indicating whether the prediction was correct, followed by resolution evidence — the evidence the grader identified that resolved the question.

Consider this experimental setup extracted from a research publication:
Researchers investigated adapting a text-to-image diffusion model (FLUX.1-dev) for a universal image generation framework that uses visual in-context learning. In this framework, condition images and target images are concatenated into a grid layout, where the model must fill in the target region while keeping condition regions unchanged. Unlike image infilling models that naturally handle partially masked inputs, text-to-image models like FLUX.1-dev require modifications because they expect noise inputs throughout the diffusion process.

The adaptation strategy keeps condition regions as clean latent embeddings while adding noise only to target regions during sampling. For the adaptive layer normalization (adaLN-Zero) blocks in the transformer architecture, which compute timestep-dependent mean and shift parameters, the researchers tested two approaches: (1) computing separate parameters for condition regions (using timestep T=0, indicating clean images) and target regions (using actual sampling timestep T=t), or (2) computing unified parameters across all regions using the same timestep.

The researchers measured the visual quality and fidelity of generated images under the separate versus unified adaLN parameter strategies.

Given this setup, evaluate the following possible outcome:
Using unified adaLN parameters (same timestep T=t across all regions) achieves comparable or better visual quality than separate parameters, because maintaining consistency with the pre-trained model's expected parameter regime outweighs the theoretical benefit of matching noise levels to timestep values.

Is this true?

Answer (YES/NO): NO